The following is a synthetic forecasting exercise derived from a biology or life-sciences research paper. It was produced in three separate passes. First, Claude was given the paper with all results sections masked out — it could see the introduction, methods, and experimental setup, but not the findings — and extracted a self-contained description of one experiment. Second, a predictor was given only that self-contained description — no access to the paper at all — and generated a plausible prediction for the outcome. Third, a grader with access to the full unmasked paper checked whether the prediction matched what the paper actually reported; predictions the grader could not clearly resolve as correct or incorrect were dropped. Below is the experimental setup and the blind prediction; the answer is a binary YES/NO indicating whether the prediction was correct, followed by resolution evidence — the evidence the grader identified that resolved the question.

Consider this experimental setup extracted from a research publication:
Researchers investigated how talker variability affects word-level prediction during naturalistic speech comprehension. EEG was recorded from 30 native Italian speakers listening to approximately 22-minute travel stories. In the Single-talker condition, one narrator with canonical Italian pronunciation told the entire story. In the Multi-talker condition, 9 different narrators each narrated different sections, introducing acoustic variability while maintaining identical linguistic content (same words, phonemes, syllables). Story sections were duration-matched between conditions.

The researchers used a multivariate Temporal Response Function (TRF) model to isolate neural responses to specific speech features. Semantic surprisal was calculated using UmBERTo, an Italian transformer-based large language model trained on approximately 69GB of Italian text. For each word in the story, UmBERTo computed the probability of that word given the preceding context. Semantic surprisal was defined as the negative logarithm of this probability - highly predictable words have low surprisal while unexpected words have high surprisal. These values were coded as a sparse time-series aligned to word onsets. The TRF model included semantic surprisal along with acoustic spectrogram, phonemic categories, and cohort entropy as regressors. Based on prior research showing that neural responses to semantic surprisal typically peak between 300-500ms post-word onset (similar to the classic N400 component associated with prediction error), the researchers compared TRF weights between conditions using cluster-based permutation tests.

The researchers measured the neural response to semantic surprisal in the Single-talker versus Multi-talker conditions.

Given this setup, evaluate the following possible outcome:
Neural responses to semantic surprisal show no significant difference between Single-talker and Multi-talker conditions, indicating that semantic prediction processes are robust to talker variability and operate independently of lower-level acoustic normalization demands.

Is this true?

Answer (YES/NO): YES